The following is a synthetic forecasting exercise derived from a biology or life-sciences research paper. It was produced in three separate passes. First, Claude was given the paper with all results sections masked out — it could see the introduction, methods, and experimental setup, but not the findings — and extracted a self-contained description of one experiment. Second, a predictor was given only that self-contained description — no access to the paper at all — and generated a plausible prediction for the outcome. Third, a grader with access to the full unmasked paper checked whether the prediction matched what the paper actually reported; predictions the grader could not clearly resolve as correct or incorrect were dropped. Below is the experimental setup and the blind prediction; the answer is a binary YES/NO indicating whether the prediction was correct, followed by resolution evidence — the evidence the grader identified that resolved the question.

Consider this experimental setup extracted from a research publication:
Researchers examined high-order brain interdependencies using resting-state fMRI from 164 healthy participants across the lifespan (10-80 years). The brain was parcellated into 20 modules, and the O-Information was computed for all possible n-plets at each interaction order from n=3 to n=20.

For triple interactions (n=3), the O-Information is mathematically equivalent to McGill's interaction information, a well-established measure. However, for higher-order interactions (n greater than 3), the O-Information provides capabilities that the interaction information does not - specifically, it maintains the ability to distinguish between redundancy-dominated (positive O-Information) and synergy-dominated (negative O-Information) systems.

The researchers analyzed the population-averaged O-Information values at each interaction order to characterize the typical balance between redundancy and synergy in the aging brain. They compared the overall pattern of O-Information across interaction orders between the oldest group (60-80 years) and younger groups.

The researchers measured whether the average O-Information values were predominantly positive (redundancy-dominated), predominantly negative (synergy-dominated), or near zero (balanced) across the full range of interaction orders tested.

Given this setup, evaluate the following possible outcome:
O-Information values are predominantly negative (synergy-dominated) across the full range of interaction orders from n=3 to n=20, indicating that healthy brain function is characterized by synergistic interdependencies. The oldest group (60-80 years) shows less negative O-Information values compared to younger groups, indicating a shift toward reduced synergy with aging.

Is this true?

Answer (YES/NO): NO